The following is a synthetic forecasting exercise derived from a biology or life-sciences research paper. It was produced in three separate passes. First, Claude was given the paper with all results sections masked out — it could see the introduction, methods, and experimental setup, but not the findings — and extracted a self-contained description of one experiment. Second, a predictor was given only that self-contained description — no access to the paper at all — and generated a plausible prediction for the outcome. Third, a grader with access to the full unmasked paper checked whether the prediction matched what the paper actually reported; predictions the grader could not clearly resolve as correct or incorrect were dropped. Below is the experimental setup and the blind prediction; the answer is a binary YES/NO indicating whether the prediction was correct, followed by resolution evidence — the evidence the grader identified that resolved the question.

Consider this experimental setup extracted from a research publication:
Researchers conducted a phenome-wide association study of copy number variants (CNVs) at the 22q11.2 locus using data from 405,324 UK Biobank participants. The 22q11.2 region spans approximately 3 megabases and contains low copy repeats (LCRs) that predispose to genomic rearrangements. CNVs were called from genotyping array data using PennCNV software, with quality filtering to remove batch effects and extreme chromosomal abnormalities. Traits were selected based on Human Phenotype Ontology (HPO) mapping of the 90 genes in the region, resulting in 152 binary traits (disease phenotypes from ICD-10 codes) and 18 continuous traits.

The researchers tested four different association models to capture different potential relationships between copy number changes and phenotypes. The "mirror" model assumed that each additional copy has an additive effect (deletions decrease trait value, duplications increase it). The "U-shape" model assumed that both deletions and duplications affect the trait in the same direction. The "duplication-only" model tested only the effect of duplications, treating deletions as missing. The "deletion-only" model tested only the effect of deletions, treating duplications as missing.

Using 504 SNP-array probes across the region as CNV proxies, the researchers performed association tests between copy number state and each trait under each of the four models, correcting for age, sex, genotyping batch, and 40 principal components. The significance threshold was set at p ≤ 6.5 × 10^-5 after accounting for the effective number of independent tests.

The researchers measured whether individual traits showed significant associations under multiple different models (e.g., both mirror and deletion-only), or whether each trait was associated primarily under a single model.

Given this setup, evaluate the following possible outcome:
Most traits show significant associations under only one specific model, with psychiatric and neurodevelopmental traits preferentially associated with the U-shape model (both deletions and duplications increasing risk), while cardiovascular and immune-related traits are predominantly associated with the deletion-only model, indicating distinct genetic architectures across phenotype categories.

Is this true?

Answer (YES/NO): NO